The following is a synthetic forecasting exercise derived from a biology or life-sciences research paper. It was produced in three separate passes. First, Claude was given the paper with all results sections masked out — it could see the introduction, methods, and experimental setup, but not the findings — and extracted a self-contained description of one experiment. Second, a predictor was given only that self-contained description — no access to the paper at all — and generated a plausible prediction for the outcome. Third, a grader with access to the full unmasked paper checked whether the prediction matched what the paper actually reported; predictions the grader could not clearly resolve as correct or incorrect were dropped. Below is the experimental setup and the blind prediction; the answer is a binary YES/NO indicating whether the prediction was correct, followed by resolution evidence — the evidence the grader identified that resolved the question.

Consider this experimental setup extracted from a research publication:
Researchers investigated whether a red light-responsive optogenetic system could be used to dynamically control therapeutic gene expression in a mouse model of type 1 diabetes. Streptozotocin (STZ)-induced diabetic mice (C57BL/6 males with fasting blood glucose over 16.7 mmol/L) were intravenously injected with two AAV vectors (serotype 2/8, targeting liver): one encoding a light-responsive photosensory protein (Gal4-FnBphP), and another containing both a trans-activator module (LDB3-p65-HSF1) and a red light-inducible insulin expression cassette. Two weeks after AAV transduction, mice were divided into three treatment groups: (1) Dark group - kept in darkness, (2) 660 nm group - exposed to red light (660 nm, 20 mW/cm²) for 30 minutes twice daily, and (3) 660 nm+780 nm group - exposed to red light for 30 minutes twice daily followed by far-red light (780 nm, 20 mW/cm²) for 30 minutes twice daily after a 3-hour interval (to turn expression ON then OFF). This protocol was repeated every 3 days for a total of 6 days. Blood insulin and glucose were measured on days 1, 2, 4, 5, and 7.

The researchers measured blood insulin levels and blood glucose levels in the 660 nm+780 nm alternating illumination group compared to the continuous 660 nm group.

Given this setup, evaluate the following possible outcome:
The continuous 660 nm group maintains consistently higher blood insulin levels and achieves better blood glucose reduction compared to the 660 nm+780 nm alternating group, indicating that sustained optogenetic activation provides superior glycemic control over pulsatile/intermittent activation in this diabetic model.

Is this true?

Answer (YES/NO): NO